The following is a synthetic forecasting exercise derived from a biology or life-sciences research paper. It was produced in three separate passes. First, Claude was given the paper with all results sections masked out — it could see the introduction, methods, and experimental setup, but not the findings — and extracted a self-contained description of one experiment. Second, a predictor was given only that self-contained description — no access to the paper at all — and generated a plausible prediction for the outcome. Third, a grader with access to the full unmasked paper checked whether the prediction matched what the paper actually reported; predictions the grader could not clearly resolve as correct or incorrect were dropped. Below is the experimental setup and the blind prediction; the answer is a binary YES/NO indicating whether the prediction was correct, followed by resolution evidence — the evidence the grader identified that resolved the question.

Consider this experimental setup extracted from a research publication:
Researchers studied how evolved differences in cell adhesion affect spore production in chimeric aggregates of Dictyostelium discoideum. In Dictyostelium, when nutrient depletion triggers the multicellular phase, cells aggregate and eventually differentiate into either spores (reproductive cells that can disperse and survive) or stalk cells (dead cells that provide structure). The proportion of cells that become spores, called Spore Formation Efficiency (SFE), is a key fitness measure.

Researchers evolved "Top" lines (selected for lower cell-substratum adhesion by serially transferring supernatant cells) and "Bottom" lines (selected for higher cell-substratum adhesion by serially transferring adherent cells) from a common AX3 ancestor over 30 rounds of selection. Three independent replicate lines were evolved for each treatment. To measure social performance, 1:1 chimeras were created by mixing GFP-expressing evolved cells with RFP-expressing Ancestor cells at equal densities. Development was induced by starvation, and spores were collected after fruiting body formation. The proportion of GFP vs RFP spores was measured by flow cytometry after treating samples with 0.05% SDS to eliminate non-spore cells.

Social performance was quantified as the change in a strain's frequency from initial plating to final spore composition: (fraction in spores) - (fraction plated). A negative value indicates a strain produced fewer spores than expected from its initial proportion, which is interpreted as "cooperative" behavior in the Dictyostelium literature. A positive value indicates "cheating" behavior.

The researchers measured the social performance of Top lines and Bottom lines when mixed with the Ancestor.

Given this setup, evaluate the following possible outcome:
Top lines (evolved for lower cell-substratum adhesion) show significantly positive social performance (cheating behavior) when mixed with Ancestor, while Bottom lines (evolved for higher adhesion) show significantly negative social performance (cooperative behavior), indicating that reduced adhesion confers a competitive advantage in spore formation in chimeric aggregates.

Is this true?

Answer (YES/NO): NO